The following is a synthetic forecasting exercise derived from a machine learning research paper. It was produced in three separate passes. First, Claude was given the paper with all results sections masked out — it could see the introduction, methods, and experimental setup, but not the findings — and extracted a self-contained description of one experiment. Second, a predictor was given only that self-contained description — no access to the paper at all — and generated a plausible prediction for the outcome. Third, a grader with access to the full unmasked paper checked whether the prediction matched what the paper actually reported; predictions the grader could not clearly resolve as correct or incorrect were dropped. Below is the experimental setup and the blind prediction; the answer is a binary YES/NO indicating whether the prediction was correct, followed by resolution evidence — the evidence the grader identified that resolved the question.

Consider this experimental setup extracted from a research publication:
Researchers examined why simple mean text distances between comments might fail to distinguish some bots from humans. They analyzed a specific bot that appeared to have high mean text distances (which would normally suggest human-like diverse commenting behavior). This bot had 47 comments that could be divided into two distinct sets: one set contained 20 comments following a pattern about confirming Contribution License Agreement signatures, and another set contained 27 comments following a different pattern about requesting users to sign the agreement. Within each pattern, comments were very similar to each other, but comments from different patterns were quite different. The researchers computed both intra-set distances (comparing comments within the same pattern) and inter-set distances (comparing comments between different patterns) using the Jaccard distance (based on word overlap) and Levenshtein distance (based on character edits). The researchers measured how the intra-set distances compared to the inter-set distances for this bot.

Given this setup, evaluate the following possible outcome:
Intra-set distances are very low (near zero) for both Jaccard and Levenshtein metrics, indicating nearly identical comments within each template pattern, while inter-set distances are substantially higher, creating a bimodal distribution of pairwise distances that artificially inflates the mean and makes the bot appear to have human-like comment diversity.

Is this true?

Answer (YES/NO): YES